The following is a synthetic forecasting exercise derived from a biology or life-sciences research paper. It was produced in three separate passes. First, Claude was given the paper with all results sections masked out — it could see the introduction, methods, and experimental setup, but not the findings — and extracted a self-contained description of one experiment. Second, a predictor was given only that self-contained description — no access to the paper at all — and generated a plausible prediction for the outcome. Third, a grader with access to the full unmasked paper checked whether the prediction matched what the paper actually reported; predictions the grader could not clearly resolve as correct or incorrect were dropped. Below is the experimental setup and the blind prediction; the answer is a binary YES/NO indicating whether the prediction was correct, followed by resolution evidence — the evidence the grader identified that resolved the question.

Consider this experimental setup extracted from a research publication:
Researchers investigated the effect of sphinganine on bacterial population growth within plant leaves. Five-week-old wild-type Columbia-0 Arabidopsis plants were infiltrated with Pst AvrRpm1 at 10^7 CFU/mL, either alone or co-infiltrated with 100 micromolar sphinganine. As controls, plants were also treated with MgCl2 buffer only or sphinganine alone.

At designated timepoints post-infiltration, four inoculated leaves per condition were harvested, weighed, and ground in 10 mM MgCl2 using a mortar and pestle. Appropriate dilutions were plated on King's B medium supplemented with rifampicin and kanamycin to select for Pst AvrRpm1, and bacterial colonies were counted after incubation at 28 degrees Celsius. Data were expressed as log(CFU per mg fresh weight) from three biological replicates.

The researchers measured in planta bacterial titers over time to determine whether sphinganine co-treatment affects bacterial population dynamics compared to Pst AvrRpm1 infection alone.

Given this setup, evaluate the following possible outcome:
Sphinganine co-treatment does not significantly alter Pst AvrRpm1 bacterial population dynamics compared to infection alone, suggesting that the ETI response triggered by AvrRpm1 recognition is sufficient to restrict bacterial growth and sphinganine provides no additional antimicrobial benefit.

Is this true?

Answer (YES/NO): NO